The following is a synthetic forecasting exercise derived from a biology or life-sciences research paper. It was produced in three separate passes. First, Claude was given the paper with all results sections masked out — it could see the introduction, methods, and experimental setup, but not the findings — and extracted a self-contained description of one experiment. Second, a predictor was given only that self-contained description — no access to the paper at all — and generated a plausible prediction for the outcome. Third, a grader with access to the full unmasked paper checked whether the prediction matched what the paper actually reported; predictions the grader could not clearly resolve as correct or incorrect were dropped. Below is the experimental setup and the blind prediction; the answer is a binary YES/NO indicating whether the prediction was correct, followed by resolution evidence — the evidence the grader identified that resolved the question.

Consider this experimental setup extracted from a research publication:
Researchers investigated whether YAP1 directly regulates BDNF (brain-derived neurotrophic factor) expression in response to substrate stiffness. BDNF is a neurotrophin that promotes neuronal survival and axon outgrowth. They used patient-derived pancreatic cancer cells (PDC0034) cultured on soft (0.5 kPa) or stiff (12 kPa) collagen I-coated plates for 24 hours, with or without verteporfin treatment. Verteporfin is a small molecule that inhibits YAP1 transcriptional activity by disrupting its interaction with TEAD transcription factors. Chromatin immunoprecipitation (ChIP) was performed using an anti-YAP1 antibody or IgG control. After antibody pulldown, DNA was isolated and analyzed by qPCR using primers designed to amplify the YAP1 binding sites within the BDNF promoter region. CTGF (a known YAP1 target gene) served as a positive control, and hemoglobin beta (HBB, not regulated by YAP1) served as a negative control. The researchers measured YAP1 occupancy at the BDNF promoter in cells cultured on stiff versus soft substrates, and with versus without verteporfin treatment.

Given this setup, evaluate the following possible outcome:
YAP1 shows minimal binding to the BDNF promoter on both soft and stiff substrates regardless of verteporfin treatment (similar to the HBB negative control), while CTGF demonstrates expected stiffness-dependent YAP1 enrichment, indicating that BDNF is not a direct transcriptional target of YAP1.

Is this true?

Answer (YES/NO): NO